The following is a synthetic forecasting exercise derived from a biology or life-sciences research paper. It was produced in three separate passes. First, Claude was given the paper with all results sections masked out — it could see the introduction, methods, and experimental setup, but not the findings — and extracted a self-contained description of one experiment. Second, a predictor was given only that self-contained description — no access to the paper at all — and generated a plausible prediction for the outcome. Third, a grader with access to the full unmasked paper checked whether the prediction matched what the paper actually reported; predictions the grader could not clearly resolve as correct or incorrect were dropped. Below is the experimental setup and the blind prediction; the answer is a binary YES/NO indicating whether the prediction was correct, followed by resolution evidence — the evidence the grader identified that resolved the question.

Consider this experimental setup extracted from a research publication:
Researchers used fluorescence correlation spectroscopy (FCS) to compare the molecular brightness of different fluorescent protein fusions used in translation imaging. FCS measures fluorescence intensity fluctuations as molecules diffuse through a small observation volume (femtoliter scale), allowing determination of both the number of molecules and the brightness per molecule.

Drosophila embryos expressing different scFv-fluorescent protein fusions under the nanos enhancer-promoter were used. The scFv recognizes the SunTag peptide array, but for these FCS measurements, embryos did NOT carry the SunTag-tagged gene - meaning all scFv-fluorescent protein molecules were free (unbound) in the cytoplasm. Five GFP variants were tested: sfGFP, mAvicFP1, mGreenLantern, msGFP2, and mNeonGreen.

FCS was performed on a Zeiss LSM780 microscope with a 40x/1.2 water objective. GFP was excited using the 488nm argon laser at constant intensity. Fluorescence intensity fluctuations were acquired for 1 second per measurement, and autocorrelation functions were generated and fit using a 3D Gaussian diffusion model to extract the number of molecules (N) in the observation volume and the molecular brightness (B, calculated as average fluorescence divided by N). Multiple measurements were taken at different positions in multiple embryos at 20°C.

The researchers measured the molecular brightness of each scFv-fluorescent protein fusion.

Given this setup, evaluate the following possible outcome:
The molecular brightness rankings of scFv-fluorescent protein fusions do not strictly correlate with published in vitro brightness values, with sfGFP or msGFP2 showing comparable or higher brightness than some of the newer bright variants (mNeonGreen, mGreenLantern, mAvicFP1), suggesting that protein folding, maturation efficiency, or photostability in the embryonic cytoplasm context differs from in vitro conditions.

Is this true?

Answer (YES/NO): YES